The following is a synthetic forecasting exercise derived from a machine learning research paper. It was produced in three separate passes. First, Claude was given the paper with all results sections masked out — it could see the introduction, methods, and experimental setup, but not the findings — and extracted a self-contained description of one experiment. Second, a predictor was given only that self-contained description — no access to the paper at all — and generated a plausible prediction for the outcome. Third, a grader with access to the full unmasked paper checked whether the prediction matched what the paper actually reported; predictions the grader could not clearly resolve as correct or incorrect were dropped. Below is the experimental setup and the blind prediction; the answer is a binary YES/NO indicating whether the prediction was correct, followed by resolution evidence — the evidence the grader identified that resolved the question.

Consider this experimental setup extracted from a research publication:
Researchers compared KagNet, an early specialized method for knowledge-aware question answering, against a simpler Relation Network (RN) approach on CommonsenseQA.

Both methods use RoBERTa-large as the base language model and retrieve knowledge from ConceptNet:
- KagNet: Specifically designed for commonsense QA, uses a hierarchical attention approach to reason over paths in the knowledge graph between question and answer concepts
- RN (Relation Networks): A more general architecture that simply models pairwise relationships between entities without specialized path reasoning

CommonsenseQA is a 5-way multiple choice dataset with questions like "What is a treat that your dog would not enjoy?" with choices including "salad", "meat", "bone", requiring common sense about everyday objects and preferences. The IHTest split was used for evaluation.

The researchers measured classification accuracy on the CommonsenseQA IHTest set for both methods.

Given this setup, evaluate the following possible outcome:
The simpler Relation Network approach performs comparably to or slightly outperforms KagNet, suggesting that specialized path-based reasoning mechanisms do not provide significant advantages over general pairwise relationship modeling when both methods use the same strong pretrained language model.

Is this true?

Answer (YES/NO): YES